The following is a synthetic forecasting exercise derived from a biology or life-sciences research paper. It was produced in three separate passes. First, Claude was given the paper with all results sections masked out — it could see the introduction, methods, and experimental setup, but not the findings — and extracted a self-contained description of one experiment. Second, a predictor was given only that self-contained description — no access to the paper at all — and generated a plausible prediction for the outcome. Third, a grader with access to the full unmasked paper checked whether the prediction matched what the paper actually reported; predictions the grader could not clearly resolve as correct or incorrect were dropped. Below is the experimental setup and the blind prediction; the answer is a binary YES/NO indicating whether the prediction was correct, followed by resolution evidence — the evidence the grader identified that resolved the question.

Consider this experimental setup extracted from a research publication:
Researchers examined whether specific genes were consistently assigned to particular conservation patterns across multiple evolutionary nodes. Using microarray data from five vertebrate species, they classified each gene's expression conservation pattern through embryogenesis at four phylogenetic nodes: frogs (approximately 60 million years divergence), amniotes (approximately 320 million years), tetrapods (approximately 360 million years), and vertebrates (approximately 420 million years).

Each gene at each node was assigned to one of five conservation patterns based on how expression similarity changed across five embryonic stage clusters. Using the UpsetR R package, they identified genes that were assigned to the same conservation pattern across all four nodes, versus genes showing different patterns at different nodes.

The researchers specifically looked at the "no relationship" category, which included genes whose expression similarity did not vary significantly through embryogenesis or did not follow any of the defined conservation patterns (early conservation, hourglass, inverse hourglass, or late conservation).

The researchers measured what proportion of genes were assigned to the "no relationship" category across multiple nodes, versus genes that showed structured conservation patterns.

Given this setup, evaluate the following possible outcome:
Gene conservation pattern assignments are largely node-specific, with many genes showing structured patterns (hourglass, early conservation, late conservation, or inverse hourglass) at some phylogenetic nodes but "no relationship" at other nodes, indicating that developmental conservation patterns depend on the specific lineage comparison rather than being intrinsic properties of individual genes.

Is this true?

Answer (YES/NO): NO